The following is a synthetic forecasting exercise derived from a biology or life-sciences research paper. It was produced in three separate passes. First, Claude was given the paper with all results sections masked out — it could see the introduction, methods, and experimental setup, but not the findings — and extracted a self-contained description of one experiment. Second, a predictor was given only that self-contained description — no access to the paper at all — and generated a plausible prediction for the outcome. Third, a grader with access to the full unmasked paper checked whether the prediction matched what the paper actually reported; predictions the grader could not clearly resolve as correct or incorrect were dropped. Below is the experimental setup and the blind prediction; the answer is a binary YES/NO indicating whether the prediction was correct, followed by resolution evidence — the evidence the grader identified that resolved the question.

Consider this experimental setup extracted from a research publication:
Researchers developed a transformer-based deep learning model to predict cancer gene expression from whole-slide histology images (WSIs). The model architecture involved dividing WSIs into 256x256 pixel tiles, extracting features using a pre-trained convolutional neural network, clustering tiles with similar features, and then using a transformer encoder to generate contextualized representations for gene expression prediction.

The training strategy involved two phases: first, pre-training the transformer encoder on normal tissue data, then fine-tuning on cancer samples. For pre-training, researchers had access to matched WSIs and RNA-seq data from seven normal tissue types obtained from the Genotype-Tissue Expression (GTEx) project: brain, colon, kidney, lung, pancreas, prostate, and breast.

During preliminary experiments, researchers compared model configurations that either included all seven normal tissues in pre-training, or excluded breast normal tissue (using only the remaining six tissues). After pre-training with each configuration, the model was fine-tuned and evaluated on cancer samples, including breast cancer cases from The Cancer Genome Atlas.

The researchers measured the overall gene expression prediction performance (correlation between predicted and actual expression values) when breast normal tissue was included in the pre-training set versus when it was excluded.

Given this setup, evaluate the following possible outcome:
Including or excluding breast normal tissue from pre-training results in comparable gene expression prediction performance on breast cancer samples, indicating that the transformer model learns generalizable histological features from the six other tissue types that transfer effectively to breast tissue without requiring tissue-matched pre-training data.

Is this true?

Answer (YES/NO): NO